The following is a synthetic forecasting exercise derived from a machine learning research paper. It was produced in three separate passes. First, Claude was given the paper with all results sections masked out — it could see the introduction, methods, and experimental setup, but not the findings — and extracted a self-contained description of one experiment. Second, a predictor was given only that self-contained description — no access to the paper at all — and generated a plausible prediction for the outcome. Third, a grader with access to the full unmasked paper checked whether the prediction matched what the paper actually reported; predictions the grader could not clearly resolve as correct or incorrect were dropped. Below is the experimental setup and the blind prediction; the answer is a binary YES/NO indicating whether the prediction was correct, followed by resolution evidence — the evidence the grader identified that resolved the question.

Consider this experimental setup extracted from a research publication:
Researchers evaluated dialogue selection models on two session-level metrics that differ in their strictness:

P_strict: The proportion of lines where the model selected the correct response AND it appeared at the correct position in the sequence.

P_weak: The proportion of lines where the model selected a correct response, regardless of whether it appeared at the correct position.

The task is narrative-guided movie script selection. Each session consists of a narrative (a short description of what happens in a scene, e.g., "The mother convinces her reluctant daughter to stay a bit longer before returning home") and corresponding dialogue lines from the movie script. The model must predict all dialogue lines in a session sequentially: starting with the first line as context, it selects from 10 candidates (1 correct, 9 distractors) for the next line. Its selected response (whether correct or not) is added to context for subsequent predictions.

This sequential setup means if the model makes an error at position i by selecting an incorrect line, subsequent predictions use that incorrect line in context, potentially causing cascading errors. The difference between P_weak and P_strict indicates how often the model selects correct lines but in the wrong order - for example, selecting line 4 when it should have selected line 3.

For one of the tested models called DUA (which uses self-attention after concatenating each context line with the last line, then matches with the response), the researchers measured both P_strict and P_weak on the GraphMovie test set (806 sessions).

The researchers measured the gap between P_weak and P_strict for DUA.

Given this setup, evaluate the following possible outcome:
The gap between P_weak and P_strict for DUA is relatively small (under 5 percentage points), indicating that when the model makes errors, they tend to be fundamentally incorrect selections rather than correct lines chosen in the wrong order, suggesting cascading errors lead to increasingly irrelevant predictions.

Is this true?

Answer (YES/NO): YES